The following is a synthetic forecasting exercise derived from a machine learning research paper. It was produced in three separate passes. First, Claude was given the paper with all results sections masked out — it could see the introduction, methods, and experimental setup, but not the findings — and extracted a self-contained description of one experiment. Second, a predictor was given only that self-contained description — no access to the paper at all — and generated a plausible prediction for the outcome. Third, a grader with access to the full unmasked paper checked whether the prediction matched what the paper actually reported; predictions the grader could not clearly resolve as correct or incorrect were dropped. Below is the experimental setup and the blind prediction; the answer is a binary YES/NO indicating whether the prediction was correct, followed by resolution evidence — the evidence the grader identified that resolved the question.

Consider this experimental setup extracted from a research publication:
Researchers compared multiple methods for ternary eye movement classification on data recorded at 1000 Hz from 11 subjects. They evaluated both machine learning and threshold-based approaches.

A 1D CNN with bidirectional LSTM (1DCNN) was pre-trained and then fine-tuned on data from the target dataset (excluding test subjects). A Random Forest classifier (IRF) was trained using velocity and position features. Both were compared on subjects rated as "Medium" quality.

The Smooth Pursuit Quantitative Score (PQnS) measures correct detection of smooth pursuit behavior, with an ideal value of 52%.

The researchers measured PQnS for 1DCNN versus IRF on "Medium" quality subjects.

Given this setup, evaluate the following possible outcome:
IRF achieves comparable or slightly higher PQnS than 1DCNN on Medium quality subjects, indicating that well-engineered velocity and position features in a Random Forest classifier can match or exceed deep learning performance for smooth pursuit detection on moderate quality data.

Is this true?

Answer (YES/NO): YES